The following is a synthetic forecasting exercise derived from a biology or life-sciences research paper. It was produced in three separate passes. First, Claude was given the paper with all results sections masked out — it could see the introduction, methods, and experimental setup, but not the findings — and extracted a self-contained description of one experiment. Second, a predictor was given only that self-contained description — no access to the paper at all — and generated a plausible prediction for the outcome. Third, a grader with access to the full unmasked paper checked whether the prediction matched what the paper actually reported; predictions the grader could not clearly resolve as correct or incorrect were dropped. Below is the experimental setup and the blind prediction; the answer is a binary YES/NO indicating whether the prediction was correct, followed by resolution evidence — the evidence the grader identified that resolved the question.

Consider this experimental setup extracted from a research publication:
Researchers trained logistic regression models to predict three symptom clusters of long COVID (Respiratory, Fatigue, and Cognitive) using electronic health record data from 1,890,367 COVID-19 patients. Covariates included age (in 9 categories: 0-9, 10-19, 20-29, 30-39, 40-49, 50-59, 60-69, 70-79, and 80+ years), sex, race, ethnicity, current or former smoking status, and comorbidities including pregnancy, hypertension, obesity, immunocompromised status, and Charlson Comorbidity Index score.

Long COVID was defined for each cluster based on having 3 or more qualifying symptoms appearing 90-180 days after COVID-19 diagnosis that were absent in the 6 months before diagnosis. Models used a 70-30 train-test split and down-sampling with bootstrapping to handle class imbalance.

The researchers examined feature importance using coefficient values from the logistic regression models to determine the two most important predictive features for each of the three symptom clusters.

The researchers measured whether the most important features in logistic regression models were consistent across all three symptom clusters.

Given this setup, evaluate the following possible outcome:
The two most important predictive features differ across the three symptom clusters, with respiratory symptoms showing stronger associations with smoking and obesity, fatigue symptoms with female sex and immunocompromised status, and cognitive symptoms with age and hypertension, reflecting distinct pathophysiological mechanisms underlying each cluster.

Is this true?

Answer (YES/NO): NO